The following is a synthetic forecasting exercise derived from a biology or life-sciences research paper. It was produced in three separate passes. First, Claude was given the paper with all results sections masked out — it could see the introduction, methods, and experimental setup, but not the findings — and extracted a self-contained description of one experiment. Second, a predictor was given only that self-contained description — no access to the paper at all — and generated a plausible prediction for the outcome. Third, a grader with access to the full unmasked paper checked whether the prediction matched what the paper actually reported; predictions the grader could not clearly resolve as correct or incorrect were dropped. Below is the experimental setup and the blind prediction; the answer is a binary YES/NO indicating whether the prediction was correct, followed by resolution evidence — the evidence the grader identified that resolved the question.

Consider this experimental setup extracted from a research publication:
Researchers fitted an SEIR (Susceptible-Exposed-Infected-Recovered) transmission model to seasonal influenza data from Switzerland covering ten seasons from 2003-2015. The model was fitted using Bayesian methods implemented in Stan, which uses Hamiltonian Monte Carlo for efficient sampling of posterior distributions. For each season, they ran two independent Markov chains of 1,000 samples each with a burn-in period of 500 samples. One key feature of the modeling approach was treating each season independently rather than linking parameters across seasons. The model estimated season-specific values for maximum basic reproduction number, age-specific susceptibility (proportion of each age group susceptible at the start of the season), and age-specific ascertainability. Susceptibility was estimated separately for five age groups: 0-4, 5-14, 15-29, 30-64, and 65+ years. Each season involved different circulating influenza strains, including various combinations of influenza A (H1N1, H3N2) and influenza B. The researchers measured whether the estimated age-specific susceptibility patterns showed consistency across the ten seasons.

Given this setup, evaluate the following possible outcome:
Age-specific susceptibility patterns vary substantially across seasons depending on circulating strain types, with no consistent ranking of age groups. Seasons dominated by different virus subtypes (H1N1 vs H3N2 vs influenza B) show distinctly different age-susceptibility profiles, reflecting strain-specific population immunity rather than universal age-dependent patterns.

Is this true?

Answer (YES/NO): NO